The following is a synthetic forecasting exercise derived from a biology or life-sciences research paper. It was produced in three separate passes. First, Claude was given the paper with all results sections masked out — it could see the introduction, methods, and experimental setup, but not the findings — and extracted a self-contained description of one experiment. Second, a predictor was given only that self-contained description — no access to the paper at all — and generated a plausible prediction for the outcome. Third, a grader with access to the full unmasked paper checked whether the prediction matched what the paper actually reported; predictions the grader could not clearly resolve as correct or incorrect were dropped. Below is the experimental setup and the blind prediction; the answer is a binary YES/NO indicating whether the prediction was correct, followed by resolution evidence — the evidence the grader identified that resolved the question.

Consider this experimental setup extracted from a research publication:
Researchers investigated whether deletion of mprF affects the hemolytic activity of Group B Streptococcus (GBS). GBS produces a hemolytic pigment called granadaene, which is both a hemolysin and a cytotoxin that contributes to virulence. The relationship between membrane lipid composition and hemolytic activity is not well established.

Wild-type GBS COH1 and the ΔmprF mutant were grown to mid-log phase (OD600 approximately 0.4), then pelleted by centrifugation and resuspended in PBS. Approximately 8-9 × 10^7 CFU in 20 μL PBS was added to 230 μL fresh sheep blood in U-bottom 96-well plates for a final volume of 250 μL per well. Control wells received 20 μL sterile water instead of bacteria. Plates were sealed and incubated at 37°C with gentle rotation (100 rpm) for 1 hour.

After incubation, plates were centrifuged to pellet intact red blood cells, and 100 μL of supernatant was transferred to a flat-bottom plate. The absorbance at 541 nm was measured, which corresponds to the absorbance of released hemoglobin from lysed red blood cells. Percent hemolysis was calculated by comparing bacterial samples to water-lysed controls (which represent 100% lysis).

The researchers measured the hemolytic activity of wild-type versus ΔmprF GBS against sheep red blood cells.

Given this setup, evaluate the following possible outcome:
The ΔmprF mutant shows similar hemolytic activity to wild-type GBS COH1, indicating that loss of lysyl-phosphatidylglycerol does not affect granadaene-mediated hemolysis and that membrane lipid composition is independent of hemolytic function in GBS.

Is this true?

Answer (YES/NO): YES